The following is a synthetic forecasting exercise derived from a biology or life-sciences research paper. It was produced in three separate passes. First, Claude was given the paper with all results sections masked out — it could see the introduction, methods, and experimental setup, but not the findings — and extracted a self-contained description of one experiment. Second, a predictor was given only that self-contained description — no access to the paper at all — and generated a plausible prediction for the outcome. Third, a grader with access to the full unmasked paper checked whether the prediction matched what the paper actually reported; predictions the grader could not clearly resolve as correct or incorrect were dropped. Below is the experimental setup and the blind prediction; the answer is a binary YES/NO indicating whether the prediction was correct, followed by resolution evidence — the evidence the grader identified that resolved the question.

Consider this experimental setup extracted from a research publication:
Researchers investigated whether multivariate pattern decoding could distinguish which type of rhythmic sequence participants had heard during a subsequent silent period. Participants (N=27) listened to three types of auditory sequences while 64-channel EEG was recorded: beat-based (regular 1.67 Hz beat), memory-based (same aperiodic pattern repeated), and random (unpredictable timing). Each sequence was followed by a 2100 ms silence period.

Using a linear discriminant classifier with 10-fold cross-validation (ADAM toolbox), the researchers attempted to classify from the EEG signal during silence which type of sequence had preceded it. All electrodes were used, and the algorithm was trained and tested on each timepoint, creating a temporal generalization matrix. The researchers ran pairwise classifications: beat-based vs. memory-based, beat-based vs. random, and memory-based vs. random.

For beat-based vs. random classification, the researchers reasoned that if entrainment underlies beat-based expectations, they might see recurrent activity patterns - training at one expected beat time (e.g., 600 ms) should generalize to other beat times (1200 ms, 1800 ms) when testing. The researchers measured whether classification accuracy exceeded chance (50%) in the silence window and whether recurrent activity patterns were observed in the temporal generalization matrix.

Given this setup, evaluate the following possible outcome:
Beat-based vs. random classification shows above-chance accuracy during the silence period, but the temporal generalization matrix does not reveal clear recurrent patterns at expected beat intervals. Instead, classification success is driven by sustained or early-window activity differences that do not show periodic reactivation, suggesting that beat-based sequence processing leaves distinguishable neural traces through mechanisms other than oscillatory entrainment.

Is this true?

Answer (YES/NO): NO